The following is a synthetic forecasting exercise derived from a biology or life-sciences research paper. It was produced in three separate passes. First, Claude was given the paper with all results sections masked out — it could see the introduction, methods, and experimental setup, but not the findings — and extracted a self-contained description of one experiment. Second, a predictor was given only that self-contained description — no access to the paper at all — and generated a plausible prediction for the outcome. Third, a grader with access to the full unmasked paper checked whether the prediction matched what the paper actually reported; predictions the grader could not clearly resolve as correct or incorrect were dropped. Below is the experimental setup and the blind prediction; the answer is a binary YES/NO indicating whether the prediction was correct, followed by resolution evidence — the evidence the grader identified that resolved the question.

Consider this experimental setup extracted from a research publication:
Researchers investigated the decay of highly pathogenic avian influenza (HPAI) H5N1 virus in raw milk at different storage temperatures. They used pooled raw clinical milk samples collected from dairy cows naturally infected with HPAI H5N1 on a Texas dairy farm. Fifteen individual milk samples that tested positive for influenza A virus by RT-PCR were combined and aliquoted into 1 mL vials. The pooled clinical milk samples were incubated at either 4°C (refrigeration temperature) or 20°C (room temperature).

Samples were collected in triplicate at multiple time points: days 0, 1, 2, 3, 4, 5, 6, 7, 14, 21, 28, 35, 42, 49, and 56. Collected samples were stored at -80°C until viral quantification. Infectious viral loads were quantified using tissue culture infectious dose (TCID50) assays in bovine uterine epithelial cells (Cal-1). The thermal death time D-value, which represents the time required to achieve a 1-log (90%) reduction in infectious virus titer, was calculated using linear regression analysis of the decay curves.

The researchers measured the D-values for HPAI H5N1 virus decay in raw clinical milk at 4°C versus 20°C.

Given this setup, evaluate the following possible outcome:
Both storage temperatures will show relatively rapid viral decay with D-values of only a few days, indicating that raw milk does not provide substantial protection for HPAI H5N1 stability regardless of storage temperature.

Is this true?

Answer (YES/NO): NO